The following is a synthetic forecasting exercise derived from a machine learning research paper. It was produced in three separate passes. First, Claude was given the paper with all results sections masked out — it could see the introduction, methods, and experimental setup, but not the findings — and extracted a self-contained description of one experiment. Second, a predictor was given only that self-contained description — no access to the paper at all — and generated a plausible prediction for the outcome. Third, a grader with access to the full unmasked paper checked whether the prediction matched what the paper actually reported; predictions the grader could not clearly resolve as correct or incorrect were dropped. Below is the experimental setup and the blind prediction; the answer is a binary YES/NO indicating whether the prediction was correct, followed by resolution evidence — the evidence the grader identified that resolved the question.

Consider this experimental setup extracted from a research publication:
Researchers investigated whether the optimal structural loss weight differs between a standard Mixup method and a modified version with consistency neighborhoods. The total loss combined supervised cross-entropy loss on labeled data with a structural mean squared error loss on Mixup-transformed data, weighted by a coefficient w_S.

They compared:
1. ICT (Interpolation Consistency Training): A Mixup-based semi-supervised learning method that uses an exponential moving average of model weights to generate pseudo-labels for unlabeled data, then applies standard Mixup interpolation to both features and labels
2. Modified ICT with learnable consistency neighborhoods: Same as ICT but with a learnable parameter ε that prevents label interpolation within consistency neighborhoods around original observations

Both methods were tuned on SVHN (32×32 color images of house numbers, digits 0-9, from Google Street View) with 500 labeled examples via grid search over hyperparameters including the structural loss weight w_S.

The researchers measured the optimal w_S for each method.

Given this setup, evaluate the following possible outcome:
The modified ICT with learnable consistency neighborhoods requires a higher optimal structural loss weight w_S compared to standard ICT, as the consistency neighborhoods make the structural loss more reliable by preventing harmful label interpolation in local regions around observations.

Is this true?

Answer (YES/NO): YES